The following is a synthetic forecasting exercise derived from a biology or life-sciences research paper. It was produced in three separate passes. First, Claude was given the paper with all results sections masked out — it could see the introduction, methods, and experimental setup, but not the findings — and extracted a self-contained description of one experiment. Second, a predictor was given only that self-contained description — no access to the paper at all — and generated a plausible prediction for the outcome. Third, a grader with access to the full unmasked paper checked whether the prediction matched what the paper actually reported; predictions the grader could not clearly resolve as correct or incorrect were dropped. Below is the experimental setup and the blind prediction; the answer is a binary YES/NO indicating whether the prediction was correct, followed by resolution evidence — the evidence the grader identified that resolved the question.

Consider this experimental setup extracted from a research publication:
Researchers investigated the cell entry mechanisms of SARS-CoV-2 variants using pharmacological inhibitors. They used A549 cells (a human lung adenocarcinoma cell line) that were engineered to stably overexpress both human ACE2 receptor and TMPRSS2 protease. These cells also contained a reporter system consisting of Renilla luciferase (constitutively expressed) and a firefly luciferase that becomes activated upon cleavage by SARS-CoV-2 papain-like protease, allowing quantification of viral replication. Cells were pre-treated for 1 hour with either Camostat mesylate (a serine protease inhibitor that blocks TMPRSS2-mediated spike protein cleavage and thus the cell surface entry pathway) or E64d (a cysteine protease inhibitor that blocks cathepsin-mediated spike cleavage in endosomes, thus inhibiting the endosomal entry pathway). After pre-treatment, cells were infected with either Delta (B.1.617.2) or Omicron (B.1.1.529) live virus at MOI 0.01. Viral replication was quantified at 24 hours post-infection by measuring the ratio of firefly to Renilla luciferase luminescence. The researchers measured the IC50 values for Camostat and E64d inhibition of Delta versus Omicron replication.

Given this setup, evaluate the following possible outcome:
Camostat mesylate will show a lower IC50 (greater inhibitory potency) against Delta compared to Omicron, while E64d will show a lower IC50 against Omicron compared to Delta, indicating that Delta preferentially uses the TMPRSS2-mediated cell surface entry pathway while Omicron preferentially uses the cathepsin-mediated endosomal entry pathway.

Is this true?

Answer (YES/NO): YES